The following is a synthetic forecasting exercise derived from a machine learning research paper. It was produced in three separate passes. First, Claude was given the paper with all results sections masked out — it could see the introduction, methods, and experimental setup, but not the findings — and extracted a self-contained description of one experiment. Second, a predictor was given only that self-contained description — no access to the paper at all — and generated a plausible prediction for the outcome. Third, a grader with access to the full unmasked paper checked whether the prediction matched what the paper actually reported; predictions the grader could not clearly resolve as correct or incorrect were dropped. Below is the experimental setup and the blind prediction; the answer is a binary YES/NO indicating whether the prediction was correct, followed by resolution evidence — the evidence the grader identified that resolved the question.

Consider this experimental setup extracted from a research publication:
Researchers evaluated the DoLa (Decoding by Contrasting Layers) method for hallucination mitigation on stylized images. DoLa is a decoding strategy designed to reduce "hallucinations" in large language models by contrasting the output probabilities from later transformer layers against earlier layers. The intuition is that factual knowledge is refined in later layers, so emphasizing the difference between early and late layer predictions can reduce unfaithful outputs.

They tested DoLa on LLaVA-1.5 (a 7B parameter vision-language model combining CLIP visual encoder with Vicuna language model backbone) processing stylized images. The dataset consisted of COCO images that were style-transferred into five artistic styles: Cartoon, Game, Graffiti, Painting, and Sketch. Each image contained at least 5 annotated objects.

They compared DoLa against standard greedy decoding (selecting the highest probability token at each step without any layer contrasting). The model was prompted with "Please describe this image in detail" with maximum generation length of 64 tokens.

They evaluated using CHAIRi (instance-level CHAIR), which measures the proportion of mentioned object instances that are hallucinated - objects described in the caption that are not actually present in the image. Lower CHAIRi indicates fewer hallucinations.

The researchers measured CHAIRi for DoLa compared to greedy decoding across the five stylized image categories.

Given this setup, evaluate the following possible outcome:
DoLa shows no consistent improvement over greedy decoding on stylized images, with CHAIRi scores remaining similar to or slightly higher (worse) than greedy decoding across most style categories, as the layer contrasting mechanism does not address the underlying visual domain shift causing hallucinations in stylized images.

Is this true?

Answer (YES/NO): NO